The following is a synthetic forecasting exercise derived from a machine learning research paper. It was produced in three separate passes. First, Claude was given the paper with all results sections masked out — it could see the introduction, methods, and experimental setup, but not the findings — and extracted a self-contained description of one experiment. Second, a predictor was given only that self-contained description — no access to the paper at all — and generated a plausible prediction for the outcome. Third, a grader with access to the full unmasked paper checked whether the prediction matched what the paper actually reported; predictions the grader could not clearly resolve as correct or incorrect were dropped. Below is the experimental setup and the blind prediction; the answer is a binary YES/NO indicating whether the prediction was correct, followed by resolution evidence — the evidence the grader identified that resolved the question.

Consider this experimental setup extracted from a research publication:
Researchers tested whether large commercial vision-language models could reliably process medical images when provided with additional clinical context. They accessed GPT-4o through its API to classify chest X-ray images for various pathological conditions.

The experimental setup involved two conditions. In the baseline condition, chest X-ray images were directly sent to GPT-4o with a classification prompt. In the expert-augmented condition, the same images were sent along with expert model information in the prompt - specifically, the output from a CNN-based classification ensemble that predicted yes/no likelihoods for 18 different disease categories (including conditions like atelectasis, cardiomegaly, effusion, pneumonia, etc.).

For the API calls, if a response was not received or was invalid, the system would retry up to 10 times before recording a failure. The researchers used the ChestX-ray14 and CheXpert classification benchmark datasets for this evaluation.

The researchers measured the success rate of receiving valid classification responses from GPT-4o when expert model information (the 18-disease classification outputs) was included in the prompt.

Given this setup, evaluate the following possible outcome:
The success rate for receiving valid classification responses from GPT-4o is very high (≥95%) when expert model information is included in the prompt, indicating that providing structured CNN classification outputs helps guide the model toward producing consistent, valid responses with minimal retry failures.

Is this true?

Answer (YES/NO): NO